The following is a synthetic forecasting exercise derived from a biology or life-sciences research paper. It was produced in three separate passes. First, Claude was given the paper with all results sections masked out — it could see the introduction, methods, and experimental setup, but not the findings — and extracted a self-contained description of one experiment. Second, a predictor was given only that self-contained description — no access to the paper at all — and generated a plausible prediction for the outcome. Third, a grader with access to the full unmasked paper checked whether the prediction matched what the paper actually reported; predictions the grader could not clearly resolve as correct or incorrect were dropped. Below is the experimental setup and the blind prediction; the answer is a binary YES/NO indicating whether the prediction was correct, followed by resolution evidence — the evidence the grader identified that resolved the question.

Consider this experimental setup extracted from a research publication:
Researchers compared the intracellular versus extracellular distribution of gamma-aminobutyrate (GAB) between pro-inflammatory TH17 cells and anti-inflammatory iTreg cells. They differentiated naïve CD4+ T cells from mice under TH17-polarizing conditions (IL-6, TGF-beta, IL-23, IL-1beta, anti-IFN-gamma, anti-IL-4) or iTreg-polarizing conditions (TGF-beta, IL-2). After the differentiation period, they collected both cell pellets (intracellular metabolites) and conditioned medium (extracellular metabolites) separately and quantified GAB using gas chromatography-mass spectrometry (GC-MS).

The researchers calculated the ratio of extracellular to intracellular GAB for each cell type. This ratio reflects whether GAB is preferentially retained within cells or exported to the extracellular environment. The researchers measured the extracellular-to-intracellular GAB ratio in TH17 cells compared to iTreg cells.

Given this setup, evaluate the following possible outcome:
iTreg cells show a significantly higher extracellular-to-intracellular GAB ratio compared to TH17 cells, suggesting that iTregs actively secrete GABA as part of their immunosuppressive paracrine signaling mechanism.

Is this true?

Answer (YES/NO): NO